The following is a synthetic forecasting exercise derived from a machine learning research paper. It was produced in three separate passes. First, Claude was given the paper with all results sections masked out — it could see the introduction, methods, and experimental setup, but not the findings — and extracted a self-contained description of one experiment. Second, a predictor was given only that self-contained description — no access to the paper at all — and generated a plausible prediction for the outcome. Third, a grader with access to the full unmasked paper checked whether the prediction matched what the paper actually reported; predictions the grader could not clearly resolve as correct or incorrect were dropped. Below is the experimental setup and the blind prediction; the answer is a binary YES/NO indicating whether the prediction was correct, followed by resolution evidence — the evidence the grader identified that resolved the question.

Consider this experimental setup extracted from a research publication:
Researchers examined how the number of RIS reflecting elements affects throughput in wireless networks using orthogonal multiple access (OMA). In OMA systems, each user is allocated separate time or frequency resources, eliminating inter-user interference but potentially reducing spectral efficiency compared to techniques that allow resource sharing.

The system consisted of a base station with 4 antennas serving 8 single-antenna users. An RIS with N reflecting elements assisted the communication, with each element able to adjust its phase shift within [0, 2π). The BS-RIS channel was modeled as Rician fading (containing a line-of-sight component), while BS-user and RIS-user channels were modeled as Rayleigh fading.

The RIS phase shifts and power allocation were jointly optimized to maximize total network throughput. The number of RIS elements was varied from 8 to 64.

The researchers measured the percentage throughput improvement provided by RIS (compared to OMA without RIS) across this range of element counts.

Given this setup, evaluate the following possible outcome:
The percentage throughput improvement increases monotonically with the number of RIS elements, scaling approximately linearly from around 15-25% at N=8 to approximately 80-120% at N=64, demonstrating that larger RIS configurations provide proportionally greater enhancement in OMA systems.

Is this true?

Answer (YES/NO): NO